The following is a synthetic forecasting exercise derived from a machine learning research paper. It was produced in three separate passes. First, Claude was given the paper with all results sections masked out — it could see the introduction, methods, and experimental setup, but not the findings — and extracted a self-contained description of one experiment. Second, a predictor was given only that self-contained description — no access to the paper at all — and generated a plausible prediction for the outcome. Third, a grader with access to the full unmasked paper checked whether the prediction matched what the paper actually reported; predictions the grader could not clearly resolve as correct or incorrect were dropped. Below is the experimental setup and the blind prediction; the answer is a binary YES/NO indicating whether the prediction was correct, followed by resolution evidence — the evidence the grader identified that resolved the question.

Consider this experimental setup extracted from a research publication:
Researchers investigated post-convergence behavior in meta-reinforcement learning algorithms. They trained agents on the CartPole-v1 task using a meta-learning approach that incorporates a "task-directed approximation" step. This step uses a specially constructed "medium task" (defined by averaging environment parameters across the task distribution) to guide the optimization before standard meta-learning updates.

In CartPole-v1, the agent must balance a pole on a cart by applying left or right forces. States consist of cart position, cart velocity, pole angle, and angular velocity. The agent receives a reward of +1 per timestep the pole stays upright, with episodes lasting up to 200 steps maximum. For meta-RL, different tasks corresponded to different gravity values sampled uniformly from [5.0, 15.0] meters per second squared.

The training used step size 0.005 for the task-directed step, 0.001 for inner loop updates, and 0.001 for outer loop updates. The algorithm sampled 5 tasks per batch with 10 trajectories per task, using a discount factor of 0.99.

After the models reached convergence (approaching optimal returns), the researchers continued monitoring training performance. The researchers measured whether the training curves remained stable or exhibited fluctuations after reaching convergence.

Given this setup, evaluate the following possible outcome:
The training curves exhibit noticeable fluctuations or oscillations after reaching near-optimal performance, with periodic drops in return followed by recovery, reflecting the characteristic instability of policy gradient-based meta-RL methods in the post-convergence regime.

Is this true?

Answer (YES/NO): NO